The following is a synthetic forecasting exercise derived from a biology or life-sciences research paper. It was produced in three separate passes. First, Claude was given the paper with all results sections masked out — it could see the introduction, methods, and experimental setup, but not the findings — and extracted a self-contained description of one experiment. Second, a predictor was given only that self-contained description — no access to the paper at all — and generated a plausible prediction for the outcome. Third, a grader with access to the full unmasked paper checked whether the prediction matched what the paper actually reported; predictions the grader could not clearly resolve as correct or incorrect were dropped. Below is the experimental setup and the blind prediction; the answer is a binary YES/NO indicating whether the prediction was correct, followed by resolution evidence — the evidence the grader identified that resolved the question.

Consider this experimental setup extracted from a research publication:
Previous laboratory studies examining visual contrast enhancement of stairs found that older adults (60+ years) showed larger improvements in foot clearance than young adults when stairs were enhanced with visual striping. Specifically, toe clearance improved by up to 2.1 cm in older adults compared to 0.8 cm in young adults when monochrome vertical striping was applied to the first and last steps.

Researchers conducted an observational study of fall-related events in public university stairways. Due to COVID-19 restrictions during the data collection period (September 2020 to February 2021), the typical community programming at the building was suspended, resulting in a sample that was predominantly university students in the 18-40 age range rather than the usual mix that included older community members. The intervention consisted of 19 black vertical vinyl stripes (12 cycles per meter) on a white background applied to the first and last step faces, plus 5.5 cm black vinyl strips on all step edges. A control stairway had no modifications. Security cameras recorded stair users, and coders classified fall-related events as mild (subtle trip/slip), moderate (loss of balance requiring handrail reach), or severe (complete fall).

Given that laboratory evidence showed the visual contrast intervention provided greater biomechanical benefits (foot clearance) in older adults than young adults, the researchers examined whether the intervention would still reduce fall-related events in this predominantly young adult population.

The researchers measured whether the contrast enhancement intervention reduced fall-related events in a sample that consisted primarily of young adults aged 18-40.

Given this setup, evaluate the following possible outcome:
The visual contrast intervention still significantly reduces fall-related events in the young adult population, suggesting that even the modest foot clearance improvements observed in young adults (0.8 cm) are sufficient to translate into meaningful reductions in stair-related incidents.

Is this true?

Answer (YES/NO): YES